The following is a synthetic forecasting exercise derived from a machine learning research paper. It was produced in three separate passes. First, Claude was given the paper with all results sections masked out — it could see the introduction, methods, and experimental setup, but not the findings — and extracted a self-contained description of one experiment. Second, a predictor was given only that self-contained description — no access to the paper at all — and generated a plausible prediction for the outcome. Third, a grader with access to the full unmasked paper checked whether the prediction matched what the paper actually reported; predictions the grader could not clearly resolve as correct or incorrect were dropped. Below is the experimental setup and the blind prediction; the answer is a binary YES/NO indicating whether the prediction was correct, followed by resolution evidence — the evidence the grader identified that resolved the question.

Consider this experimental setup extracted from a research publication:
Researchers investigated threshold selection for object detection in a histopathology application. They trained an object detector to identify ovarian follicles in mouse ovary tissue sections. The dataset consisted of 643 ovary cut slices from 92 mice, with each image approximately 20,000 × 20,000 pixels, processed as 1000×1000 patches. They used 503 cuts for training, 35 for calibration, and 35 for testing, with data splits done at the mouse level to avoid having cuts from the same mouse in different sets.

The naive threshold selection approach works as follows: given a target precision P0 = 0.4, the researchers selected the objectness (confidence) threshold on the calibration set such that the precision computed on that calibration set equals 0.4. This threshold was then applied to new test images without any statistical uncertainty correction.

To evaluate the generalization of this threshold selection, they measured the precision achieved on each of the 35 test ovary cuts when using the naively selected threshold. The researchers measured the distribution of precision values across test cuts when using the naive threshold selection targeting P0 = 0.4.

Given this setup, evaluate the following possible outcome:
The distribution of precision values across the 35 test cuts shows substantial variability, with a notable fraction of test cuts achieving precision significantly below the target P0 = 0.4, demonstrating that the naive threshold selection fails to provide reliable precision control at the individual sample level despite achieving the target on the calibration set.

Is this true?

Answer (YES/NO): YES